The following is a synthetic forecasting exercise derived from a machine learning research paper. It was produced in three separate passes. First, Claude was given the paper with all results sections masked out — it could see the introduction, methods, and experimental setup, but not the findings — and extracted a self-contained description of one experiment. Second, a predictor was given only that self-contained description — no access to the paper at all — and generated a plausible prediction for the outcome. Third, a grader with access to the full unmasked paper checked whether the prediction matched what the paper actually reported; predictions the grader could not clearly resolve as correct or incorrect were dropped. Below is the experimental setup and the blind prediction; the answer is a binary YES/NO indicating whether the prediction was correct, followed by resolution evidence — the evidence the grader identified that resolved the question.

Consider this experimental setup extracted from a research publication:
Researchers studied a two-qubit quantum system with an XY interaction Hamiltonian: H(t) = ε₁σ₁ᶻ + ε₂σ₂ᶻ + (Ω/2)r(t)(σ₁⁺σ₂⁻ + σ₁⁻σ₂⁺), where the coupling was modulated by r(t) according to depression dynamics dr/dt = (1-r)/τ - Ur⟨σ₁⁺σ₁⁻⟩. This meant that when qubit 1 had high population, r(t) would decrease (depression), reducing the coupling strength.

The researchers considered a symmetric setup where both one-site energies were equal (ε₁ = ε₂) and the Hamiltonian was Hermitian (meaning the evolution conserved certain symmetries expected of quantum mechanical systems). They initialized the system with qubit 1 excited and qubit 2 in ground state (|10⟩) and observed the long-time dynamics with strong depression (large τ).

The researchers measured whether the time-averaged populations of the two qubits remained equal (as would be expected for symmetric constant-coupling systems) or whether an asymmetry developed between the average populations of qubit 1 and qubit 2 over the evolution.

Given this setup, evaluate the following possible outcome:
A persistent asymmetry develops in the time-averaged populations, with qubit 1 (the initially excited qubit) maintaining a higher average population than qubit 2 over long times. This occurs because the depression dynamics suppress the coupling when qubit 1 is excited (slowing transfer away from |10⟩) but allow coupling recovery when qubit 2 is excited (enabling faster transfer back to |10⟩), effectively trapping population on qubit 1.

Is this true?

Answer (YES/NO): YES